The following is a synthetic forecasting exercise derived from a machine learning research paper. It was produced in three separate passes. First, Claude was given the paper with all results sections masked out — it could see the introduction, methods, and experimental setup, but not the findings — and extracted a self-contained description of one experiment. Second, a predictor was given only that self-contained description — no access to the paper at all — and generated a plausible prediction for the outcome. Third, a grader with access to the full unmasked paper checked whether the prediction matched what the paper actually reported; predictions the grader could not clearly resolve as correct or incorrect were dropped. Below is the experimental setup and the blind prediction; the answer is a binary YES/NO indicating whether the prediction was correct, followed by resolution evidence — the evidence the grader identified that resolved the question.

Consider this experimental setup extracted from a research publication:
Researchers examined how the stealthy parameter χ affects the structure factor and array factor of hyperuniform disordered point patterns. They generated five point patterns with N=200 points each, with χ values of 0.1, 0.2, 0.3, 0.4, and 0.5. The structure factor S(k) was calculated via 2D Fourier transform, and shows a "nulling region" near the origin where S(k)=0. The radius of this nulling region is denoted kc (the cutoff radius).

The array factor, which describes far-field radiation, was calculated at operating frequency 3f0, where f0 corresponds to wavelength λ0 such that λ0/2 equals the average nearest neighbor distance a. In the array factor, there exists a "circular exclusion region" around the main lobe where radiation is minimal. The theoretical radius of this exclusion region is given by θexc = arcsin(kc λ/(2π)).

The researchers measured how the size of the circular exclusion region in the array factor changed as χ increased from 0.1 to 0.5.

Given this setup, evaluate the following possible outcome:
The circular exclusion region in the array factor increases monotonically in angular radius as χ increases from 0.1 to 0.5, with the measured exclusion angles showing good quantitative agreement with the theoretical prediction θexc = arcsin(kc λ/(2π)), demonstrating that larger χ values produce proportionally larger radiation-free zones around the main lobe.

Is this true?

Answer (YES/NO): YES